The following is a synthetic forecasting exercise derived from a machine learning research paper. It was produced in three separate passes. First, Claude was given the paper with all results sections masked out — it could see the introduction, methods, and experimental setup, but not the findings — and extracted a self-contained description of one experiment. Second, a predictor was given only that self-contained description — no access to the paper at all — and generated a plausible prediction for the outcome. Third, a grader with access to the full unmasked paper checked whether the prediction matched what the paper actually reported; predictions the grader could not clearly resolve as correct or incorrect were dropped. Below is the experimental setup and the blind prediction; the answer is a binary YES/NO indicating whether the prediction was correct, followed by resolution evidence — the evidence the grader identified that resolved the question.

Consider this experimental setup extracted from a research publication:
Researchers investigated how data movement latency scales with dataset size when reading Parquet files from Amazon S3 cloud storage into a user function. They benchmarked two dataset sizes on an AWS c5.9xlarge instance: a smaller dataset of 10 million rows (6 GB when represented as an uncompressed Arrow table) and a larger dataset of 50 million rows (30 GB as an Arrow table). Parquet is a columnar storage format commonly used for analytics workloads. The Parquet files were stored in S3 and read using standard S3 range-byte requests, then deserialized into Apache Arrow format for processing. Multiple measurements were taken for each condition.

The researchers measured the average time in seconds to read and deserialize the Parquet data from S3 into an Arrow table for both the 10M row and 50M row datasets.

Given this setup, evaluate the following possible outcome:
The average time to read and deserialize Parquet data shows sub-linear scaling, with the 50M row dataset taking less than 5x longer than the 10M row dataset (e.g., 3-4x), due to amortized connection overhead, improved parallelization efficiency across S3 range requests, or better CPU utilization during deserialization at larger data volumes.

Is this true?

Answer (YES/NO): NO